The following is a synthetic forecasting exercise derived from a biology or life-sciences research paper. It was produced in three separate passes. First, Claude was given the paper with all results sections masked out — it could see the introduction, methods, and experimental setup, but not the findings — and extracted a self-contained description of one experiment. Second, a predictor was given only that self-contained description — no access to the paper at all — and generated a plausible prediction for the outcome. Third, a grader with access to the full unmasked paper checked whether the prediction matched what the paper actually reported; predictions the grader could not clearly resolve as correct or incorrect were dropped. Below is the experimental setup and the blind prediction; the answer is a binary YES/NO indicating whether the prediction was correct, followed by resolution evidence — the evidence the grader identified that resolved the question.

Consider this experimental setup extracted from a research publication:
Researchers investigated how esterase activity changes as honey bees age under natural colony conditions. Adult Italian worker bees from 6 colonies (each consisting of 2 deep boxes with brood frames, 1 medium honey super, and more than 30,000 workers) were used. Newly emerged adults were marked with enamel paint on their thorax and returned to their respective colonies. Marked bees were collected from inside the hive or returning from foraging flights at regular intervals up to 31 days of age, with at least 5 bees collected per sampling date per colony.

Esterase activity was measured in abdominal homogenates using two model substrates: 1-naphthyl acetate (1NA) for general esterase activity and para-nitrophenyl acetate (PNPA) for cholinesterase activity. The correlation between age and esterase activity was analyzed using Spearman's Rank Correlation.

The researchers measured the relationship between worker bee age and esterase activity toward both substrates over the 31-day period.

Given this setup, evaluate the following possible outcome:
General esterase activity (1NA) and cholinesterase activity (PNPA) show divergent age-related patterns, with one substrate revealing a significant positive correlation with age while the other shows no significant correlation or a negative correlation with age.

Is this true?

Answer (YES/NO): NO